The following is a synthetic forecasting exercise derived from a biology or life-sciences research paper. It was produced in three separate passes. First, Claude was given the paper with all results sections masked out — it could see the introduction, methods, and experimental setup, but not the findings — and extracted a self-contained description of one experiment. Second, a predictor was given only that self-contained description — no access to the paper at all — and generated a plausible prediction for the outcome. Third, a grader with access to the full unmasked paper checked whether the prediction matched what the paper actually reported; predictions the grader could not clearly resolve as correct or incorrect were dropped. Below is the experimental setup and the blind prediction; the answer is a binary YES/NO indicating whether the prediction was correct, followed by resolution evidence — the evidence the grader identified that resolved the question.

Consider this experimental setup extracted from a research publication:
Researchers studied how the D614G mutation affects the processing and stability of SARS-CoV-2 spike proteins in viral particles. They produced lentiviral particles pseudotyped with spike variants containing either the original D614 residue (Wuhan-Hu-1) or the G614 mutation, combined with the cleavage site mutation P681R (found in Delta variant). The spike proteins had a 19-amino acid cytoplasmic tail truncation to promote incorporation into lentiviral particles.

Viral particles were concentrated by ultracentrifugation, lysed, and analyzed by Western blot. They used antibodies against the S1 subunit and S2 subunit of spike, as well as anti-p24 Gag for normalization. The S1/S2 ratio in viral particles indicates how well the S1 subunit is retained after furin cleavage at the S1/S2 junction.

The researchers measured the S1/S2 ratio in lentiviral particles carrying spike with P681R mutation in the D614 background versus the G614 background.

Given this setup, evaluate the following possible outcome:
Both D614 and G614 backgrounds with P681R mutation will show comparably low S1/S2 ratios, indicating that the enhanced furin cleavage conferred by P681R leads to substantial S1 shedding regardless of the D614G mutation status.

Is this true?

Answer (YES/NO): NO